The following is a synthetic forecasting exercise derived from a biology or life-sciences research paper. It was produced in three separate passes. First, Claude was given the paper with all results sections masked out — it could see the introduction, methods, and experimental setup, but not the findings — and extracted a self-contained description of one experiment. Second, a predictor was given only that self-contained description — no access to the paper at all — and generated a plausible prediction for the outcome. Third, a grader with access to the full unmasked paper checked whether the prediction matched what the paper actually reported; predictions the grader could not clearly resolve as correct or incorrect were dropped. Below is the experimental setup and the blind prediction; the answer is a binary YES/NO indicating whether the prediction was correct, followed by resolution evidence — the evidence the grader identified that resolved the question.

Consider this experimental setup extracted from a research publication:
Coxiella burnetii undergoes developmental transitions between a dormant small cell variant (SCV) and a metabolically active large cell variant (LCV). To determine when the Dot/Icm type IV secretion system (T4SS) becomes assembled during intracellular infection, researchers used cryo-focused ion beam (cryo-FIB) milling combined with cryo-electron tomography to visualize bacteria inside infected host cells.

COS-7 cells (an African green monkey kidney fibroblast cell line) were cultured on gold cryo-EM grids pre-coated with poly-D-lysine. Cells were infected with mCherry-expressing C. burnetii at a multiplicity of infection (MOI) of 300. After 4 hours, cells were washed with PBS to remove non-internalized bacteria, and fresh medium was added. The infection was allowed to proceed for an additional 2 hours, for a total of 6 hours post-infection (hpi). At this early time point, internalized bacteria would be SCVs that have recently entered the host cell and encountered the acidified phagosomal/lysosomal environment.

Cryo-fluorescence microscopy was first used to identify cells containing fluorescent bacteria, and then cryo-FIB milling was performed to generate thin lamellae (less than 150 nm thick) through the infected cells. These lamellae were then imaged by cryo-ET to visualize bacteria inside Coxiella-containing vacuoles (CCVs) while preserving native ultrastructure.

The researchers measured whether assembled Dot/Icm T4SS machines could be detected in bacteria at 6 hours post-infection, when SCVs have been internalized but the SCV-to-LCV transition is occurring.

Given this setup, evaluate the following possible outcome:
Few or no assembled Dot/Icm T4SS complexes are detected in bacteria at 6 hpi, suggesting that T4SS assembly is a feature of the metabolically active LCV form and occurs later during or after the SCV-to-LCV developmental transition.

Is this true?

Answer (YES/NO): YES